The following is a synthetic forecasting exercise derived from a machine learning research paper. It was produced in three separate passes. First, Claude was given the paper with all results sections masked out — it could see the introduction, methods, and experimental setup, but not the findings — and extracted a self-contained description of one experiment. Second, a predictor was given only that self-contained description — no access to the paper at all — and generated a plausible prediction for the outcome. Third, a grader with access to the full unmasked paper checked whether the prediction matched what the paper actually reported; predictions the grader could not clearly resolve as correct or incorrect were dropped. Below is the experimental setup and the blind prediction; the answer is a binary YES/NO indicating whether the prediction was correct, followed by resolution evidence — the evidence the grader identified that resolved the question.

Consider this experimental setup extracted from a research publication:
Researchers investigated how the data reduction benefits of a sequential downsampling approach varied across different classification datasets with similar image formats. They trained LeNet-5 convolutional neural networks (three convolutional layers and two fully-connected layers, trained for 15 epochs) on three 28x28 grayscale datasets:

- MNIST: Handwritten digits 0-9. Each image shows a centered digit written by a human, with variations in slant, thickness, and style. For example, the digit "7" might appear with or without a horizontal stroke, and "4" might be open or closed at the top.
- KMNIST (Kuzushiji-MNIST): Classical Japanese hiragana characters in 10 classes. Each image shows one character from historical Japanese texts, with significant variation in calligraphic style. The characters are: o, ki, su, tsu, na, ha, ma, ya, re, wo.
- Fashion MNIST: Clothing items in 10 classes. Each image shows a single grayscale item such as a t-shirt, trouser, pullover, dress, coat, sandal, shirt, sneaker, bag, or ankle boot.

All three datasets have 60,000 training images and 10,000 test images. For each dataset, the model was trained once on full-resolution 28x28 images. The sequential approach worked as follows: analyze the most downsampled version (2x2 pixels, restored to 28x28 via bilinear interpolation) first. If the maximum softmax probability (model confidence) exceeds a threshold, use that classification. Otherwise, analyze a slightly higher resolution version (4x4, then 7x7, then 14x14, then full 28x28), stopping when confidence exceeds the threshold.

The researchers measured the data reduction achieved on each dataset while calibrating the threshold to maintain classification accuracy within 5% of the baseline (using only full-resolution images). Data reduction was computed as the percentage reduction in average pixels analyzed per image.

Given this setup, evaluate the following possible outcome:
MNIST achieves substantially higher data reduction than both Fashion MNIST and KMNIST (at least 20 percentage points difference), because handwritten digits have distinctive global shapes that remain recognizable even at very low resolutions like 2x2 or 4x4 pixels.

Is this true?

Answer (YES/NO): NO